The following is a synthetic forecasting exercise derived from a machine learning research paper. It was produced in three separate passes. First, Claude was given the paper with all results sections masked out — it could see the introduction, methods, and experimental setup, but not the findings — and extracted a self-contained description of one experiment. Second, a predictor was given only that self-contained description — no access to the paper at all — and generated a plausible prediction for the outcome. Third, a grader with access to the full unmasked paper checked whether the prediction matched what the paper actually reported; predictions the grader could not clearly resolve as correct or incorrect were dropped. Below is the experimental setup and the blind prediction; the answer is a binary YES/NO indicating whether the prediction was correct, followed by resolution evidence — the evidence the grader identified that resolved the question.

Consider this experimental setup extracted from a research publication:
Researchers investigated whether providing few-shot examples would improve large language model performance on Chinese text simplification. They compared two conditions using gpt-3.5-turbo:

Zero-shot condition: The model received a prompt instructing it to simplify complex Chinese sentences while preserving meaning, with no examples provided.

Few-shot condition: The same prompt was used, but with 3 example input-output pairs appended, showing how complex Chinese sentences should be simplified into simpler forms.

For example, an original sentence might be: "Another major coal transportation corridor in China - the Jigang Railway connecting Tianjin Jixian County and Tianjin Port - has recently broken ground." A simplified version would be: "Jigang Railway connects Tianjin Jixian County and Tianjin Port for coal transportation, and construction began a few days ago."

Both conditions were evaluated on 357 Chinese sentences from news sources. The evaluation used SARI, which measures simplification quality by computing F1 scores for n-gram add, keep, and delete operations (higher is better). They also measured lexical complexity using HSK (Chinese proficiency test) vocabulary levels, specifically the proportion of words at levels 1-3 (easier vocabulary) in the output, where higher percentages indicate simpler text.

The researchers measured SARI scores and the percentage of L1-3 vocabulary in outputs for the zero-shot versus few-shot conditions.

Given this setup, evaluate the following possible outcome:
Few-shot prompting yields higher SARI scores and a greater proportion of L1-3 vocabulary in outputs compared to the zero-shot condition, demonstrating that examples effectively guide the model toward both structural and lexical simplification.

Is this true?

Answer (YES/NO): YES